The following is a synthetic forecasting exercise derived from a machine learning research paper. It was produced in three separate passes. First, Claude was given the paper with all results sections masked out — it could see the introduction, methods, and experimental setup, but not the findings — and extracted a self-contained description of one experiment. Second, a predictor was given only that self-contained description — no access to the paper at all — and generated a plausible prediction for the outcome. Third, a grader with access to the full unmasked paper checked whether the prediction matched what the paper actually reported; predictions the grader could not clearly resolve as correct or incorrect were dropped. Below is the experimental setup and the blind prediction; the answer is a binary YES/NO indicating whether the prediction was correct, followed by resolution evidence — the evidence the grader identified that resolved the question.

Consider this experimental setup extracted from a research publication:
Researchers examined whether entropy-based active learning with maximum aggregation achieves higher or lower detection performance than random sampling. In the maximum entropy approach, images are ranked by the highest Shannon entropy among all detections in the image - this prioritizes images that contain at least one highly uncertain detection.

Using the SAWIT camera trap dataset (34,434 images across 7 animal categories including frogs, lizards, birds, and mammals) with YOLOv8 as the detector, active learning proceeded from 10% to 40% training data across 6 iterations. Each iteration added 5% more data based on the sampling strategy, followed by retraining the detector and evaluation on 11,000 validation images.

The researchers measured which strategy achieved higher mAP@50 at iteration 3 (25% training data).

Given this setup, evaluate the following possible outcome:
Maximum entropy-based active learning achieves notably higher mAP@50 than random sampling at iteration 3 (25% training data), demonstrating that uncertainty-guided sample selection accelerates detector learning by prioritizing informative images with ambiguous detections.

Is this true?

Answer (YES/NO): NO